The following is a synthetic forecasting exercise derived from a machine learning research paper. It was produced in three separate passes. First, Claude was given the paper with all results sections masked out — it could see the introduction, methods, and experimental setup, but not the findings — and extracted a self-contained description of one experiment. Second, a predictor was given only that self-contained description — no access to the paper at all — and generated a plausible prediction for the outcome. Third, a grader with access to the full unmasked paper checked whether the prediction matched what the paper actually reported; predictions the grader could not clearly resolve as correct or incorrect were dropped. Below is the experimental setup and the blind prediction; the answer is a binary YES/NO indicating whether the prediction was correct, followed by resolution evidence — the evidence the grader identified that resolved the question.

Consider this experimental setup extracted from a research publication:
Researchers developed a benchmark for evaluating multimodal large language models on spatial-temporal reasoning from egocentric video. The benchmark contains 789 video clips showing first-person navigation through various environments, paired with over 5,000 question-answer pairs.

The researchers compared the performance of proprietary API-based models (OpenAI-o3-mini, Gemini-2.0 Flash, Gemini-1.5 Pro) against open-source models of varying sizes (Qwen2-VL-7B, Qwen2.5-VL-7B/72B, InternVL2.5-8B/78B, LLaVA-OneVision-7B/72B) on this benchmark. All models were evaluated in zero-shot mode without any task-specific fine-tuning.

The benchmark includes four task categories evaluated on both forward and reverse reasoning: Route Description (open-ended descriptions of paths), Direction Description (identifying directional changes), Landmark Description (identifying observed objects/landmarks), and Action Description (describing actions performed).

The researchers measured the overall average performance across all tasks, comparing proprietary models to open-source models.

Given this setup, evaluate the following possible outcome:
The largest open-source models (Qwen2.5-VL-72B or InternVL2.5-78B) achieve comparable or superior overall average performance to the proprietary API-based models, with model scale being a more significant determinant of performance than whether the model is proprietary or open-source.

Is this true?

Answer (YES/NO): NO